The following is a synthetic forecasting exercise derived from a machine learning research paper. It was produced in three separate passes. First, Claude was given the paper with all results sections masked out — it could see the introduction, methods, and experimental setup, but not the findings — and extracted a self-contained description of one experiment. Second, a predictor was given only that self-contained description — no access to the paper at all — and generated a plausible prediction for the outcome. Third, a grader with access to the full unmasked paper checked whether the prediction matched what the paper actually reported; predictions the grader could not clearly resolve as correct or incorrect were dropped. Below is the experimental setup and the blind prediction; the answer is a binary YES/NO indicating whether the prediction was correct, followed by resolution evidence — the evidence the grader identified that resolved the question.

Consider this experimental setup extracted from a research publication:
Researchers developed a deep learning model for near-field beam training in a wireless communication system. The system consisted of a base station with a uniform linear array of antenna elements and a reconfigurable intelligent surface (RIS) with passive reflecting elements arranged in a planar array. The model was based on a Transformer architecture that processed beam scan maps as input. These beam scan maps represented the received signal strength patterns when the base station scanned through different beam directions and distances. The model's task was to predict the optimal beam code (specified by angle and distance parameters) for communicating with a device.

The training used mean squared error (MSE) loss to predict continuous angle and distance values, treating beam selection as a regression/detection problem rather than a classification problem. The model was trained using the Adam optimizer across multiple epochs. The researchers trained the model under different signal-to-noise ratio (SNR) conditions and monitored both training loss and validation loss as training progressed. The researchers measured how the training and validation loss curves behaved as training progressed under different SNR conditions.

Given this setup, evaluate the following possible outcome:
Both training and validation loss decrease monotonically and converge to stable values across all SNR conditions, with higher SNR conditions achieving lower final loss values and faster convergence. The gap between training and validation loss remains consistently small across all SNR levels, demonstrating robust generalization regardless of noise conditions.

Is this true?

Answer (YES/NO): NO